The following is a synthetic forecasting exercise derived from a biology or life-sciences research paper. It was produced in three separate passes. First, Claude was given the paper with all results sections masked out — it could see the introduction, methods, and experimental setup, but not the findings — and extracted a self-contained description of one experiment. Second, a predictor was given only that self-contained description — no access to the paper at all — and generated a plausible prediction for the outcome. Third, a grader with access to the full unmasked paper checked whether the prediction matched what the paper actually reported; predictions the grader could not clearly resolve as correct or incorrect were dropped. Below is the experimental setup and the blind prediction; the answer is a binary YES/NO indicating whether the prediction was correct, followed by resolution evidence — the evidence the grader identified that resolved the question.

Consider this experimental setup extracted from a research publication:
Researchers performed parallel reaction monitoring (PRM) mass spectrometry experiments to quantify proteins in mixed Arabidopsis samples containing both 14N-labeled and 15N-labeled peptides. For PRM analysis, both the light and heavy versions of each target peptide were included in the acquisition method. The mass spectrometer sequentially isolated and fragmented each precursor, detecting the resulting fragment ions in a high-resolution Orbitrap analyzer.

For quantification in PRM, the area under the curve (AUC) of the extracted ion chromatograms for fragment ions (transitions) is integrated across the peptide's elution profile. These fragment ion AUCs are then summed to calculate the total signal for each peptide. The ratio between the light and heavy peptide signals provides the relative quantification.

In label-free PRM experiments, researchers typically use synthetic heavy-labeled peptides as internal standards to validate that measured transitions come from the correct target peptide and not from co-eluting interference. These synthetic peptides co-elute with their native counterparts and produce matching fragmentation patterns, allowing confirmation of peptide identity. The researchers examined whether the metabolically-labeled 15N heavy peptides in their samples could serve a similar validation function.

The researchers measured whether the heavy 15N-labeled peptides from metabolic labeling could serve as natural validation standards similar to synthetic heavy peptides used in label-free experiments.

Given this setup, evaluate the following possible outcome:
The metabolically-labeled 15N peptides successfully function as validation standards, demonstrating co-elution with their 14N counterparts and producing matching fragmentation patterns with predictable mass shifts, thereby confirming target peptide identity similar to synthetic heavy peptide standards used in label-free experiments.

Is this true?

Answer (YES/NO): YES